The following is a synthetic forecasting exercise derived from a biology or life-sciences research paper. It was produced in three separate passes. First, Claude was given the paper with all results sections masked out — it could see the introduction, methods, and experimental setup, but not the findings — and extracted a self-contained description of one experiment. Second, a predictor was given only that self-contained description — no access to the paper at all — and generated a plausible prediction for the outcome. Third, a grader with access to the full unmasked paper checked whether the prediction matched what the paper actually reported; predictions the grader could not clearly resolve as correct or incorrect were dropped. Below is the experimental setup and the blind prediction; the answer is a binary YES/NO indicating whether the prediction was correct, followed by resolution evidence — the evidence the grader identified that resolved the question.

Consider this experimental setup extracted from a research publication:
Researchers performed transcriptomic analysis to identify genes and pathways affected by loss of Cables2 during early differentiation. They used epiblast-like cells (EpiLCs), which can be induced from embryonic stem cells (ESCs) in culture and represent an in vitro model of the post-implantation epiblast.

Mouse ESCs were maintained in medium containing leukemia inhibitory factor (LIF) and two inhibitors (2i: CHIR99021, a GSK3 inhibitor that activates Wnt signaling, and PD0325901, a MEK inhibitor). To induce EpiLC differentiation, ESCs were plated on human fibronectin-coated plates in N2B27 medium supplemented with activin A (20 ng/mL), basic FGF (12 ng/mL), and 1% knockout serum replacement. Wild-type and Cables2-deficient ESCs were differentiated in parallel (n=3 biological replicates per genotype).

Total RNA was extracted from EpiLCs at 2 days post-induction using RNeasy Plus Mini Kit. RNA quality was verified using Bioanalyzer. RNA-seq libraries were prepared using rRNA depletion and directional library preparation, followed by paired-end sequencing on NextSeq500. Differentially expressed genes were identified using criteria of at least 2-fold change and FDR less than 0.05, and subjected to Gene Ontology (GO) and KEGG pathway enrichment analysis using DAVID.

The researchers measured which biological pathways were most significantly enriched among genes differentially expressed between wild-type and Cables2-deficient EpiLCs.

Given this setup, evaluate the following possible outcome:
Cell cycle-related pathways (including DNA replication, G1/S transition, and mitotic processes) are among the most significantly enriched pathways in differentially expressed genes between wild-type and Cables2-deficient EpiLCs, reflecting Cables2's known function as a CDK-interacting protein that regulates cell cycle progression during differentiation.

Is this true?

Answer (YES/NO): NO